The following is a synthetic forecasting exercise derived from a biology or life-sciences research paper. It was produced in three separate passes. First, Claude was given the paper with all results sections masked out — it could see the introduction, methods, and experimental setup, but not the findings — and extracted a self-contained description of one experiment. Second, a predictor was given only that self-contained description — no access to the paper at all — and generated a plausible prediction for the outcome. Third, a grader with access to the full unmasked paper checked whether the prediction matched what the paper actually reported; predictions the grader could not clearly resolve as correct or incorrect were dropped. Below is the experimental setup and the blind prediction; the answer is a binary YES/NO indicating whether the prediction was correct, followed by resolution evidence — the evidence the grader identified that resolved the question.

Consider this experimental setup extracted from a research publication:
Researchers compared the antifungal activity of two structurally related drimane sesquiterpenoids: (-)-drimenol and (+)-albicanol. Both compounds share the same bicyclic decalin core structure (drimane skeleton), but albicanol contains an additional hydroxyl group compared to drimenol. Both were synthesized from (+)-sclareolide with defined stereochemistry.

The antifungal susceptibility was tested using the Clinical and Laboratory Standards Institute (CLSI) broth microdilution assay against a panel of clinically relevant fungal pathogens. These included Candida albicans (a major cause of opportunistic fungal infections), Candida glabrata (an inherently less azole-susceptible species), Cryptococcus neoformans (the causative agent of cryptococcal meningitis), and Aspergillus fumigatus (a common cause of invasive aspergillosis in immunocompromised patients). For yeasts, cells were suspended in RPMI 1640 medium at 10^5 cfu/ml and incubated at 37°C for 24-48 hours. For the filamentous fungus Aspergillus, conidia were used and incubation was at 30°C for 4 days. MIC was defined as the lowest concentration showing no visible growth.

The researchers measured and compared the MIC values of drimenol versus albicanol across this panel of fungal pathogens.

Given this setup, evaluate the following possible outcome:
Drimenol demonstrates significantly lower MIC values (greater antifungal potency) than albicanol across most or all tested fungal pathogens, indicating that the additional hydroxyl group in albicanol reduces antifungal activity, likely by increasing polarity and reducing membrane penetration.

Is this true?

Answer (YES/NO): YES